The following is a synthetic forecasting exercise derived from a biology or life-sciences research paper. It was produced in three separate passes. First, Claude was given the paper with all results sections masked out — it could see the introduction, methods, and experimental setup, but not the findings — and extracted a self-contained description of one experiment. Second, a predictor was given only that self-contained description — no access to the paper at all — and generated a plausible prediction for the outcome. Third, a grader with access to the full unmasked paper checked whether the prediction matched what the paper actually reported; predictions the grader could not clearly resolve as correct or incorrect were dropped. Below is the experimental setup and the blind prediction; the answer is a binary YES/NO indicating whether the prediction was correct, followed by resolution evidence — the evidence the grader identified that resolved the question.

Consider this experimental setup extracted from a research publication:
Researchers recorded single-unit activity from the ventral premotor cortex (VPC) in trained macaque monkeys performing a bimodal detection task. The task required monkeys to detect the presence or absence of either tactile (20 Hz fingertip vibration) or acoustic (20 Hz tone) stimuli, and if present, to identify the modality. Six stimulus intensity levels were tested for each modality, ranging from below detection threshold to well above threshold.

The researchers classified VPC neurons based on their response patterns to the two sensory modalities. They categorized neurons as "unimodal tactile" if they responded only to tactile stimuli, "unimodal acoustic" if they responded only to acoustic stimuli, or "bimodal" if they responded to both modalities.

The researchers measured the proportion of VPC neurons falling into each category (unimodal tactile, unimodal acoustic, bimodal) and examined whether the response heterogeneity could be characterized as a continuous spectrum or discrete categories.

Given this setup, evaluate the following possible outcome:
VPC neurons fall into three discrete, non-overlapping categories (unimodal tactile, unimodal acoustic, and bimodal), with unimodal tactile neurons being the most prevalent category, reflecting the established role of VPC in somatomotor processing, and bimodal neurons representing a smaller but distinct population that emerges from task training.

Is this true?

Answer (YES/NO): NO